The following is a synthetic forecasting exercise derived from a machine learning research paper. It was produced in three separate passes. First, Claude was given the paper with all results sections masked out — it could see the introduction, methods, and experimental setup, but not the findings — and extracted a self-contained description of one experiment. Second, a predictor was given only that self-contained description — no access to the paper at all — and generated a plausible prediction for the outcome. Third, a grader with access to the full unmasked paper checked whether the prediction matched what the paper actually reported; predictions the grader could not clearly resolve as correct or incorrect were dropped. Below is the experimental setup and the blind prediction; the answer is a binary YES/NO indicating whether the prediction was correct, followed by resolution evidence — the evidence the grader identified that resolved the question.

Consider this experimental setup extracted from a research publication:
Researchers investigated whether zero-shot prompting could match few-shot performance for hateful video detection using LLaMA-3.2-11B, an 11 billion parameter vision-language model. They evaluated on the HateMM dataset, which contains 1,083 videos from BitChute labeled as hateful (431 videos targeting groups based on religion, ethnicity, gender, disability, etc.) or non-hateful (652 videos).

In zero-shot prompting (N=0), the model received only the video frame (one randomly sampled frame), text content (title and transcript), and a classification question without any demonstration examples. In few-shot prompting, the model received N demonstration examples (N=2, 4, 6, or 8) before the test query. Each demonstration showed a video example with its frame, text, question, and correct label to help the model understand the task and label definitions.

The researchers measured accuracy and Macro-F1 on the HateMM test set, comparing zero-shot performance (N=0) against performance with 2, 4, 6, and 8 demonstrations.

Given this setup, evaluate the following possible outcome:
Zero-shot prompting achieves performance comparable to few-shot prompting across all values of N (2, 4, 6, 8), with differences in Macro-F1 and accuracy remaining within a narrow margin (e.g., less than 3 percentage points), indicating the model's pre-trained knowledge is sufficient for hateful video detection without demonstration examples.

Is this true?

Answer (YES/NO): YES